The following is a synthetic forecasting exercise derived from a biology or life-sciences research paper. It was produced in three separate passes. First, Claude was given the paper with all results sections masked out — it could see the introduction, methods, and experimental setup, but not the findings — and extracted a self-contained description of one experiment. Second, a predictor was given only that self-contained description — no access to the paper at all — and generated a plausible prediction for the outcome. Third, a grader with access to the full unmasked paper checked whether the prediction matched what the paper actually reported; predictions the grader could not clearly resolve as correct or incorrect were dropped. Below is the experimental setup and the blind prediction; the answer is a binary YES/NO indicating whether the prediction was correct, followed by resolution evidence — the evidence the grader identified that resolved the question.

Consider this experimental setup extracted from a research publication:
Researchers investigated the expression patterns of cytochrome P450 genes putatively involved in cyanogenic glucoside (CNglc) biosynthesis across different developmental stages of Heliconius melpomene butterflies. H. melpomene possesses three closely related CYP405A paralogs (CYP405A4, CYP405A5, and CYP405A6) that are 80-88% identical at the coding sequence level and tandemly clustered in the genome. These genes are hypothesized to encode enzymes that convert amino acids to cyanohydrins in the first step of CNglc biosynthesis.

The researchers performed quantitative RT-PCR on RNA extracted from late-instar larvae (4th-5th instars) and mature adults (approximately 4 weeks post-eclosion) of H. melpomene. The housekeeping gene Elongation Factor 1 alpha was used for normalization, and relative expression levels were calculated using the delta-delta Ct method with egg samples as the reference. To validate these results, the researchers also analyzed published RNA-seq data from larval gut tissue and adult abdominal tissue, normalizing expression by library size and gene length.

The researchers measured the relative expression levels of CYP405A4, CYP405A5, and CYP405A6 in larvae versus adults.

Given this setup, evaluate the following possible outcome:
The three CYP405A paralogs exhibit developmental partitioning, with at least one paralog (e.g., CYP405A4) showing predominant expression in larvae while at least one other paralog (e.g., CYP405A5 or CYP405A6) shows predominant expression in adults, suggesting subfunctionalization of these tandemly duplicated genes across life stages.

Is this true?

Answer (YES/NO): NO